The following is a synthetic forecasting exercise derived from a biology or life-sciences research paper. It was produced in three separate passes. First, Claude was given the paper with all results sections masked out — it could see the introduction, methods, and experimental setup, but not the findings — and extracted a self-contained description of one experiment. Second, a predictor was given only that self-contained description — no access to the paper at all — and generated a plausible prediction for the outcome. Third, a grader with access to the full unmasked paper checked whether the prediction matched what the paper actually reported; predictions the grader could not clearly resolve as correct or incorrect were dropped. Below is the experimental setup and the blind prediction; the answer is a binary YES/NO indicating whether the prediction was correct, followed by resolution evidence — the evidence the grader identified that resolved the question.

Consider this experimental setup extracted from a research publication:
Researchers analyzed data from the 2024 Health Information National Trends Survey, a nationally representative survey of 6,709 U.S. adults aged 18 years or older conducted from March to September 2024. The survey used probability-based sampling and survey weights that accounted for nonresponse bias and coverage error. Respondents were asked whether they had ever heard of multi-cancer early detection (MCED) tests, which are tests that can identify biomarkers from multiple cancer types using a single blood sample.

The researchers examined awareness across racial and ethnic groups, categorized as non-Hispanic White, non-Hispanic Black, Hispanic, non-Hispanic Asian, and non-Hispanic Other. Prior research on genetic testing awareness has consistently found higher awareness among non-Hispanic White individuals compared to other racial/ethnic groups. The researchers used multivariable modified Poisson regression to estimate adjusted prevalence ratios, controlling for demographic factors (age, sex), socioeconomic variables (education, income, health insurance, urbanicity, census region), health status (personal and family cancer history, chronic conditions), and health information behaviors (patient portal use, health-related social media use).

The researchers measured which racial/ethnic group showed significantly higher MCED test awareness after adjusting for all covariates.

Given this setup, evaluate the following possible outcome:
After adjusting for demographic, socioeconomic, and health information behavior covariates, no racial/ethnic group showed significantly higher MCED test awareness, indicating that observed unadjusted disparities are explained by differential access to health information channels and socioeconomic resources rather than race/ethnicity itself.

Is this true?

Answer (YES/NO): NO